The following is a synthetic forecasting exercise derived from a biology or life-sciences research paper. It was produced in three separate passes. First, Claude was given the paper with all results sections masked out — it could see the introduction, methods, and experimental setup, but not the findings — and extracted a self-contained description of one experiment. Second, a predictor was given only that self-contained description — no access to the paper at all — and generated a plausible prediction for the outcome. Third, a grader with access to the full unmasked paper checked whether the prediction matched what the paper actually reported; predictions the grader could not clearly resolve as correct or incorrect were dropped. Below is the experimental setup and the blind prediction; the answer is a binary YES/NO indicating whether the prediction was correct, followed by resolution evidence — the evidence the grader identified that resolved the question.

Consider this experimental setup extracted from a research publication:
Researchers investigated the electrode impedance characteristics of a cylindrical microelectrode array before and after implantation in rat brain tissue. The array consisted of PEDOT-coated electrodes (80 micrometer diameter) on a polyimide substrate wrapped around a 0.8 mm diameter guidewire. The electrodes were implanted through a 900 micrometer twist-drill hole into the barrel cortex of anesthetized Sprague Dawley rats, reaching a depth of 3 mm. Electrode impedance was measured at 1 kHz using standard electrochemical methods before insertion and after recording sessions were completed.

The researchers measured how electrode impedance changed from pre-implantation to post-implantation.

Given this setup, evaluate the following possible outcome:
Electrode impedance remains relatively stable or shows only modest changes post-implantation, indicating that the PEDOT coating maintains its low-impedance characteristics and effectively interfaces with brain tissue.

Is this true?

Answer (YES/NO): NO